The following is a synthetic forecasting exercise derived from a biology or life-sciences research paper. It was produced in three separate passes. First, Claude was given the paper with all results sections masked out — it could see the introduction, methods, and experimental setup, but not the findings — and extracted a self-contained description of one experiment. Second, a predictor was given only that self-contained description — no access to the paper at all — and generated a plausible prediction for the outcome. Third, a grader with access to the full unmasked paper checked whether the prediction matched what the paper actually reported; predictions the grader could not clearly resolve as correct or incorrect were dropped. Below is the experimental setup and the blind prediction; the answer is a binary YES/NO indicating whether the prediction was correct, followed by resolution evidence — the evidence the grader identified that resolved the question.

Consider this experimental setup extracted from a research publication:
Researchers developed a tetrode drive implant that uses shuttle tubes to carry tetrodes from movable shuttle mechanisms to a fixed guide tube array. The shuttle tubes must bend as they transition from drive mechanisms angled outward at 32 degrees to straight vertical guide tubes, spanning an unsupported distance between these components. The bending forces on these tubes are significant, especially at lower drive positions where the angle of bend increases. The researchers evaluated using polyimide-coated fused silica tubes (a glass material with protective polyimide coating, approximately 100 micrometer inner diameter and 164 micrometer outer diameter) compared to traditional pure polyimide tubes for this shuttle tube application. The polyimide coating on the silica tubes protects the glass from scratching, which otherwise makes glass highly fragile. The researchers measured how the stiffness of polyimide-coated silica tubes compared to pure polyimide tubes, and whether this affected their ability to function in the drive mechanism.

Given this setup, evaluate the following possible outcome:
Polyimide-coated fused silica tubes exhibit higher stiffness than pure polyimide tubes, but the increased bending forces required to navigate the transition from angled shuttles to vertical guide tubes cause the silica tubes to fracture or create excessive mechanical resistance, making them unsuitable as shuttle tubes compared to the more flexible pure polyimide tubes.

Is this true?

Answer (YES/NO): NO